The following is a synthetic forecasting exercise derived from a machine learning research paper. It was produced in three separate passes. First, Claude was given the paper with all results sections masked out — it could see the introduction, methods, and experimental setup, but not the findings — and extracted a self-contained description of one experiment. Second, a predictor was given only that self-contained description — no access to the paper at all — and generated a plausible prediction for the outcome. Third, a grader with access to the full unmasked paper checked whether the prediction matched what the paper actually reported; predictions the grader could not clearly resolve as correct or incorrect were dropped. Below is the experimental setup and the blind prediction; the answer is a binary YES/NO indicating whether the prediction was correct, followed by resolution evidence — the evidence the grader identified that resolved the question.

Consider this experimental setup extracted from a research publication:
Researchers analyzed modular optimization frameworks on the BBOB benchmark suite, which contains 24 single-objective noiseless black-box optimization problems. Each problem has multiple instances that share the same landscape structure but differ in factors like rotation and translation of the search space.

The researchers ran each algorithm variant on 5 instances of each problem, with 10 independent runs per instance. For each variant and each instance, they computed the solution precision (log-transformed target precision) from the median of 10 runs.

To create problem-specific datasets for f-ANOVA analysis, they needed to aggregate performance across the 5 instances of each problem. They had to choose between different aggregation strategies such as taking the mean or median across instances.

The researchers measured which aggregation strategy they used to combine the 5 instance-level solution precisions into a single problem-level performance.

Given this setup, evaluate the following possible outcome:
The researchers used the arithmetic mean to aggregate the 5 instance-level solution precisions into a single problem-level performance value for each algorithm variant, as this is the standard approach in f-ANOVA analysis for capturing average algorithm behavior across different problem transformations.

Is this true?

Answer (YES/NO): NO